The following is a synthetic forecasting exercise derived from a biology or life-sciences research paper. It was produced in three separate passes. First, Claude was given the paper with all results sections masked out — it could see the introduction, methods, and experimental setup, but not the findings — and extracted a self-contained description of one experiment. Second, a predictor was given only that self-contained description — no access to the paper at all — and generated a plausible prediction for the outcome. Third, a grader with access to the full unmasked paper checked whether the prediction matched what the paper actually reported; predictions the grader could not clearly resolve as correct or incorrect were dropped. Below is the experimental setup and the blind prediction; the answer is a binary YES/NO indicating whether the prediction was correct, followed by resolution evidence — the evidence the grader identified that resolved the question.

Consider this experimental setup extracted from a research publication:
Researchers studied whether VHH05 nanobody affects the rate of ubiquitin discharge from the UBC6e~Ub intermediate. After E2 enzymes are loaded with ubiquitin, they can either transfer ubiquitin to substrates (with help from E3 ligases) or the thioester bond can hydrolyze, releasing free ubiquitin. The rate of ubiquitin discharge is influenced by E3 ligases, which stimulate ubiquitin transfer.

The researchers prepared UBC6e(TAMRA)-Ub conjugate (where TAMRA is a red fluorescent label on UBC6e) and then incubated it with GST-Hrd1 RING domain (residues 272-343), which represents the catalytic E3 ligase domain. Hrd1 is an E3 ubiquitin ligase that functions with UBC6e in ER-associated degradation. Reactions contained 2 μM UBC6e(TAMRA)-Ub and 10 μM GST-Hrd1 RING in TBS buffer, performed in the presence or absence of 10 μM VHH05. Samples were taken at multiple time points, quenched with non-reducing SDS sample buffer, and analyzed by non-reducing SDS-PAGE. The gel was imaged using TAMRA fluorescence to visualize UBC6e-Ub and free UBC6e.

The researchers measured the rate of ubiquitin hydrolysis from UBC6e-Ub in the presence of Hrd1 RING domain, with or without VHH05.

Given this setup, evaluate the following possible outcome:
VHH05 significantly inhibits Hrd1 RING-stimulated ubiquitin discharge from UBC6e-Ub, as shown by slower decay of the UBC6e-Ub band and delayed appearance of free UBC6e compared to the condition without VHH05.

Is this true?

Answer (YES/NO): NO